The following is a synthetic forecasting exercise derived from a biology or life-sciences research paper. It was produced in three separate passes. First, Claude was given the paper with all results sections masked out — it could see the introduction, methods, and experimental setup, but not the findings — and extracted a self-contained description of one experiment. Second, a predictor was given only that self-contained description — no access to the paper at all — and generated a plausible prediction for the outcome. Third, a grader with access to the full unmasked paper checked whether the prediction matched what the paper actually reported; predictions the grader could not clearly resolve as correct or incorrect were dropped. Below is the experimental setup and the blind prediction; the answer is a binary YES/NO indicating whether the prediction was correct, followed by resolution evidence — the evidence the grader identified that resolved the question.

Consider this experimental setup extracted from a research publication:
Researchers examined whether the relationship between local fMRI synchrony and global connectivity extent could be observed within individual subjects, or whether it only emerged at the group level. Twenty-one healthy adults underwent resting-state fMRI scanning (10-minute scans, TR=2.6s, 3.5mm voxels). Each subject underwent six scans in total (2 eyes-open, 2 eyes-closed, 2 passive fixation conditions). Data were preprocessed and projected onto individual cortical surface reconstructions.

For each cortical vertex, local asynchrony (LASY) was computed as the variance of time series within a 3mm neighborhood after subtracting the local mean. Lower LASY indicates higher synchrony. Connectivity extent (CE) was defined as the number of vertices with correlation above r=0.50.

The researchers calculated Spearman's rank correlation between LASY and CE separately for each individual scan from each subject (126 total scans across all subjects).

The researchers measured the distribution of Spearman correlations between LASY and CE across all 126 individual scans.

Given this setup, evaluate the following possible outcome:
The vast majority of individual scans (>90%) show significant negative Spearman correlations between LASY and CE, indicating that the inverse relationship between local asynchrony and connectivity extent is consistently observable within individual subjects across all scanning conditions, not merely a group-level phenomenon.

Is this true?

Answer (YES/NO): YES